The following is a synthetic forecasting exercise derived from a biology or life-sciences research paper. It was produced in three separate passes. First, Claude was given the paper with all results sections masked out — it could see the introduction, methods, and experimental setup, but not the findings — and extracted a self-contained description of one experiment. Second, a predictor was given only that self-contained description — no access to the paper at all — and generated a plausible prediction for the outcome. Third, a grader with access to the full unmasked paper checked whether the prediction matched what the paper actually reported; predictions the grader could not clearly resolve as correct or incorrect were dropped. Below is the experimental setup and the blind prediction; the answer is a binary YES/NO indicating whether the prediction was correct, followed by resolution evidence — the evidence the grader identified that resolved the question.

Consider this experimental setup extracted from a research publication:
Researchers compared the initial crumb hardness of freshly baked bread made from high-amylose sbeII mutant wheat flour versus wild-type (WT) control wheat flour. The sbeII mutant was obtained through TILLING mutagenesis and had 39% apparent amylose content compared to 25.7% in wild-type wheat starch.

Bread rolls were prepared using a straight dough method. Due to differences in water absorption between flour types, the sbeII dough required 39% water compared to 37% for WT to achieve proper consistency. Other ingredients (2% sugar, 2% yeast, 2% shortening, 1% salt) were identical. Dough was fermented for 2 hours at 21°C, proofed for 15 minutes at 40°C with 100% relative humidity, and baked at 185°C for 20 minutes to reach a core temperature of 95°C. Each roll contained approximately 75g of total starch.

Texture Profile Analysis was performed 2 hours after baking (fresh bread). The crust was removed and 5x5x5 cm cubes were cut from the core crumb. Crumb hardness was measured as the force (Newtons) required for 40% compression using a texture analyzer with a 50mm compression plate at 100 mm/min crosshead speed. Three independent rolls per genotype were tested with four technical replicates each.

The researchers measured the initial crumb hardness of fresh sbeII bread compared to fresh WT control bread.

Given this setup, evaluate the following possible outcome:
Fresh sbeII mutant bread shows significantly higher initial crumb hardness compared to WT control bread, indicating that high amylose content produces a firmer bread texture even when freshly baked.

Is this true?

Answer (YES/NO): NO